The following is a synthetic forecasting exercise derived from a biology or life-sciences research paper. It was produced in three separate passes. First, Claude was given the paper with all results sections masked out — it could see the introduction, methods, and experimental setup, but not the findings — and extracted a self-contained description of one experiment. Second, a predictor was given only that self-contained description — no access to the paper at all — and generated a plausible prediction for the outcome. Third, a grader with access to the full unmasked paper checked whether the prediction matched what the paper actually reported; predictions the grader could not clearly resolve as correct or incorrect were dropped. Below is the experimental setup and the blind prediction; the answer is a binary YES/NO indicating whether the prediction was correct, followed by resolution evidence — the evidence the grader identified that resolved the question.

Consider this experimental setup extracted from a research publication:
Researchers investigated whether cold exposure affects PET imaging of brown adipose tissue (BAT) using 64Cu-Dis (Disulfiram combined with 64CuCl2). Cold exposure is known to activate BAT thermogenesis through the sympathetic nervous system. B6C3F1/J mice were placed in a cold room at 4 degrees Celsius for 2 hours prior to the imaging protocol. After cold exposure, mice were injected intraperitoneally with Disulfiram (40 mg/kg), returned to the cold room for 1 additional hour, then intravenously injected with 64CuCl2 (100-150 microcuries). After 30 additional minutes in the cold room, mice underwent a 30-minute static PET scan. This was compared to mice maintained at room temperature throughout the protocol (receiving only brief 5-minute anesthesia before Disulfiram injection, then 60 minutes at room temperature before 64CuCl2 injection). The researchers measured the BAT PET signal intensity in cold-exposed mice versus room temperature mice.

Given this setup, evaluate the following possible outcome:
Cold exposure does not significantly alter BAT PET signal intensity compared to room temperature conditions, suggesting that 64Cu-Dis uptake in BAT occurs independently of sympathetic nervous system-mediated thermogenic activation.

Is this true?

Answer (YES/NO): YES